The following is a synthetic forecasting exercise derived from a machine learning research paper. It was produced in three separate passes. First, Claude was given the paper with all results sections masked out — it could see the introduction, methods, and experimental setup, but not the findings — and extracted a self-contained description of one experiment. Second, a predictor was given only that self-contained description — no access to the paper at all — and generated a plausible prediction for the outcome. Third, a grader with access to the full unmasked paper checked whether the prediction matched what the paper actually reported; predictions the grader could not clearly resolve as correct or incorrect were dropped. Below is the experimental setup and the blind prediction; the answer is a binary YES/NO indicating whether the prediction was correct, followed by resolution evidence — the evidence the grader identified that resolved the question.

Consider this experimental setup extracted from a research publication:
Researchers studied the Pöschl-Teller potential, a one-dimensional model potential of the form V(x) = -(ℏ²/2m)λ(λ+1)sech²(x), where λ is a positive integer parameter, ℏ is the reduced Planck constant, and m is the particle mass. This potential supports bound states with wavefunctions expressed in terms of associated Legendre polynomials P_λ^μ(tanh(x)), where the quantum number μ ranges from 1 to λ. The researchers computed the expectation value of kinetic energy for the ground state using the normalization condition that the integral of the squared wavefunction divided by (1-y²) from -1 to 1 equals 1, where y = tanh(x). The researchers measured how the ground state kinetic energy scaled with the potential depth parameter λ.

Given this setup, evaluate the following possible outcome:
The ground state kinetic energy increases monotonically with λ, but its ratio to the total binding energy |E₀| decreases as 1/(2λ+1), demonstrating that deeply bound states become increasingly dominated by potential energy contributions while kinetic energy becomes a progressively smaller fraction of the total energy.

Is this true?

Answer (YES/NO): YES